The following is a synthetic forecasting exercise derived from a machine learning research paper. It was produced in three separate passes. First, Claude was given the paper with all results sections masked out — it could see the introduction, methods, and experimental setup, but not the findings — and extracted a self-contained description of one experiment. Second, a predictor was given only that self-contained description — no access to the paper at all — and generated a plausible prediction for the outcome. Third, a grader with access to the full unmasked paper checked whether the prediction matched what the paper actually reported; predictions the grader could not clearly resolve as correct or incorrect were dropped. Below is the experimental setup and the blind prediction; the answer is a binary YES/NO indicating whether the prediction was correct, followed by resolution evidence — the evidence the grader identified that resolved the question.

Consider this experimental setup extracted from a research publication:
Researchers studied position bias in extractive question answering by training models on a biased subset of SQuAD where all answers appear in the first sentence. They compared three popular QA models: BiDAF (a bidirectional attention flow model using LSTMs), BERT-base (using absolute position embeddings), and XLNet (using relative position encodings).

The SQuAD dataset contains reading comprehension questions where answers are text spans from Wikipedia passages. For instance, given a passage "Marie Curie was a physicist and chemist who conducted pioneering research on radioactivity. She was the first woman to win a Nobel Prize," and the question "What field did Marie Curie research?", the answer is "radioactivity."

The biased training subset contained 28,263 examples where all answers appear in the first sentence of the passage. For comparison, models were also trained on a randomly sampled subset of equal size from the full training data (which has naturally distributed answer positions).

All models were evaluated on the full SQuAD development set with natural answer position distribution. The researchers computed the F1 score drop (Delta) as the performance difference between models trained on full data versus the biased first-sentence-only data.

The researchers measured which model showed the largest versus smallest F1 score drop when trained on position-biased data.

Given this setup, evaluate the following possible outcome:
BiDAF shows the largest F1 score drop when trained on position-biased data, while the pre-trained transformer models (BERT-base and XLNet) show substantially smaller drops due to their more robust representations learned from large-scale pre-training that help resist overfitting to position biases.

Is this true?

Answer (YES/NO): NO